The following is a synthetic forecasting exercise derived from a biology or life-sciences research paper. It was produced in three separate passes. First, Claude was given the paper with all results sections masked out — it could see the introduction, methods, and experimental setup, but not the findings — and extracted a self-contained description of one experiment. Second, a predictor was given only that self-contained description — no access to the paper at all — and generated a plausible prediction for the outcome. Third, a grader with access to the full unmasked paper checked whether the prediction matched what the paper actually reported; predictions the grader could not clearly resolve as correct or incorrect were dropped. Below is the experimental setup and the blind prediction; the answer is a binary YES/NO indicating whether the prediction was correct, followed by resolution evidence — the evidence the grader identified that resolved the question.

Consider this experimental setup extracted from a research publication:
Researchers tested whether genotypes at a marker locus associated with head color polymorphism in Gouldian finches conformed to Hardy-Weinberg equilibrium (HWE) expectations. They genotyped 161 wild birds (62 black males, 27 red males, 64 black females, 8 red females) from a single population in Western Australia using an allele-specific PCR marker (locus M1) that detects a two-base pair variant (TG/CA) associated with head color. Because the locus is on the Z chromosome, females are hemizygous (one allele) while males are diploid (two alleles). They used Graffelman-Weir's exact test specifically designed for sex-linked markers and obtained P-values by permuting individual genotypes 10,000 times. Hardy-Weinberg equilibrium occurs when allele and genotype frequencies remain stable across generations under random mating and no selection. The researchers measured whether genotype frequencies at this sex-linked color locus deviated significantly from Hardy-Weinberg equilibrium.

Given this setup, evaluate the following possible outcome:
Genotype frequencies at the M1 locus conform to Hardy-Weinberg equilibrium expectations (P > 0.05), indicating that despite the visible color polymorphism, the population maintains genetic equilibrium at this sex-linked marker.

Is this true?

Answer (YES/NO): YES